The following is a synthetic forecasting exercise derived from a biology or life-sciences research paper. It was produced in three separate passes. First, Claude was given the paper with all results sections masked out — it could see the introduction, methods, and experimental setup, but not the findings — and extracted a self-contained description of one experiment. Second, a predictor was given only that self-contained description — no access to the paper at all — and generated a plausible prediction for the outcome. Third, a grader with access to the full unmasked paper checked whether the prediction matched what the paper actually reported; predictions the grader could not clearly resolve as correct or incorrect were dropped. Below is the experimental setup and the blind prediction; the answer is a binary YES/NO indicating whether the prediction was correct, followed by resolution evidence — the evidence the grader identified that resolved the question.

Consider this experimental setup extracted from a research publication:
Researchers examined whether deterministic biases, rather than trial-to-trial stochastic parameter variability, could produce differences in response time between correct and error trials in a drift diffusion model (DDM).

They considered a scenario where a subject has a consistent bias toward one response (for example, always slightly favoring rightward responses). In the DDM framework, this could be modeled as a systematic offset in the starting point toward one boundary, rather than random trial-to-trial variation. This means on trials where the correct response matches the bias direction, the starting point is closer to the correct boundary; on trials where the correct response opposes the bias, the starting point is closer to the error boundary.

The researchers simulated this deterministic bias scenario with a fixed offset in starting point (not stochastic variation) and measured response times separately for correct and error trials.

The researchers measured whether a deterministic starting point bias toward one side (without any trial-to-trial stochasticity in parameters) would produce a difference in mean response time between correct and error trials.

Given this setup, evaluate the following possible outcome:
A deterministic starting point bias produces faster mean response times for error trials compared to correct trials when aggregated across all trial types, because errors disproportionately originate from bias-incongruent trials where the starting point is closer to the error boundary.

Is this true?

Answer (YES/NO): YES